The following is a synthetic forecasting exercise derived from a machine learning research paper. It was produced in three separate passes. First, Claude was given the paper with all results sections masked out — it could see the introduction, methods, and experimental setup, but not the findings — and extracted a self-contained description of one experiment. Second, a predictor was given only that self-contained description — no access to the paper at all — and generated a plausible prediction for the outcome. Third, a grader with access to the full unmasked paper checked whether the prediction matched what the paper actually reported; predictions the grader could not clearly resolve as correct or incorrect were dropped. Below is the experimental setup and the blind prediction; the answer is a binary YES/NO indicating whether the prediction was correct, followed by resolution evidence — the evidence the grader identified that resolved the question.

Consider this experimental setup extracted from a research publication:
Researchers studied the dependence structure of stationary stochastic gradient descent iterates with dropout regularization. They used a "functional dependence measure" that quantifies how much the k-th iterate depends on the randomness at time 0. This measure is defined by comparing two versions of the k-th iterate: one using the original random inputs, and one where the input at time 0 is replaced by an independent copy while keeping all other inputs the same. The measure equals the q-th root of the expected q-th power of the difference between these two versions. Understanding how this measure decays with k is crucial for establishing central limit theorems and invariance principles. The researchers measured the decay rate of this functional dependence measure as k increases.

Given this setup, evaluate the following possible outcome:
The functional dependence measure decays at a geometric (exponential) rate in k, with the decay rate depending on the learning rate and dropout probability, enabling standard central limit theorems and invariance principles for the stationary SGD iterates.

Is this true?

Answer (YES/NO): YES